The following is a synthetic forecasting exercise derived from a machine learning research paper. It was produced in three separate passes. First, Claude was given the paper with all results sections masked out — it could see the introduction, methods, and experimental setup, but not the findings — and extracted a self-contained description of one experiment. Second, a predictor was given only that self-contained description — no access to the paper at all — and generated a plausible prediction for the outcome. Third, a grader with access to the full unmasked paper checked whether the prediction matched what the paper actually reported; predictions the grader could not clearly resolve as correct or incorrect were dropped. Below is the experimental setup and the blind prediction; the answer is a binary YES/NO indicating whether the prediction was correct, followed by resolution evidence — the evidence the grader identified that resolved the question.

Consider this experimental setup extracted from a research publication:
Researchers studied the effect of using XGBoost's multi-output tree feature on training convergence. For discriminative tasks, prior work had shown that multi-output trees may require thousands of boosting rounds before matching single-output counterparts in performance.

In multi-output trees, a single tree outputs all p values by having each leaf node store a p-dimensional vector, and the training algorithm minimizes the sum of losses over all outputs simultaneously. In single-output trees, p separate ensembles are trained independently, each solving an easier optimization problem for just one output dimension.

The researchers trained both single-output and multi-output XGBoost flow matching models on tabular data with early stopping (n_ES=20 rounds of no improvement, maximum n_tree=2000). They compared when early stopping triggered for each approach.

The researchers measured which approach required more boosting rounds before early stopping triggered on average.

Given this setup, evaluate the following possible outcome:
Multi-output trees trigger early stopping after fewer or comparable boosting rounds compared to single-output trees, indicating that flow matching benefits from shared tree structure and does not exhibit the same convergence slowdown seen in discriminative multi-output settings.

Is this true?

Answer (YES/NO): NO